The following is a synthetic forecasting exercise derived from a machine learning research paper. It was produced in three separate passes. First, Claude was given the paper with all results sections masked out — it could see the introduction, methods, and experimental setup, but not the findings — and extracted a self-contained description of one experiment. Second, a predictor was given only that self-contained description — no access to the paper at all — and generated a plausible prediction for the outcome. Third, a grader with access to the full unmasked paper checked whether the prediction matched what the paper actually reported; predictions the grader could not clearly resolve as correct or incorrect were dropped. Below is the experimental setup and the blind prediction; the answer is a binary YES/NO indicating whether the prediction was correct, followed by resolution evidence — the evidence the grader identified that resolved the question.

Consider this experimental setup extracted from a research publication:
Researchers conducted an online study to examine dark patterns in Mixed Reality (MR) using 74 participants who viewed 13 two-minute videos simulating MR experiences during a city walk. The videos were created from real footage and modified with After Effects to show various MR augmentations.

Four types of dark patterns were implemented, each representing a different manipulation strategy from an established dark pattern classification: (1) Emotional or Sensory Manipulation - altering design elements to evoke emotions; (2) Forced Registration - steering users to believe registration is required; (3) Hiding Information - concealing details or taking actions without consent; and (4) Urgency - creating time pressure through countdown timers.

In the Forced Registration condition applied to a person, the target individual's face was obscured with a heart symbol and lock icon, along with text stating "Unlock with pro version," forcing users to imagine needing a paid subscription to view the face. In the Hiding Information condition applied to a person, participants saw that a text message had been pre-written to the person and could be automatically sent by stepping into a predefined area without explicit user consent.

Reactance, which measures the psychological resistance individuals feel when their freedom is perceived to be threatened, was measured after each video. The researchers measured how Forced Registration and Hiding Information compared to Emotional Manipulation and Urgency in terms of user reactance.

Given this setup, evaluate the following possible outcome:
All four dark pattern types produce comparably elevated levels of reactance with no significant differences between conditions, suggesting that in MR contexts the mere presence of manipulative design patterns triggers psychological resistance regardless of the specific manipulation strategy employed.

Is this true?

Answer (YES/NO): NO